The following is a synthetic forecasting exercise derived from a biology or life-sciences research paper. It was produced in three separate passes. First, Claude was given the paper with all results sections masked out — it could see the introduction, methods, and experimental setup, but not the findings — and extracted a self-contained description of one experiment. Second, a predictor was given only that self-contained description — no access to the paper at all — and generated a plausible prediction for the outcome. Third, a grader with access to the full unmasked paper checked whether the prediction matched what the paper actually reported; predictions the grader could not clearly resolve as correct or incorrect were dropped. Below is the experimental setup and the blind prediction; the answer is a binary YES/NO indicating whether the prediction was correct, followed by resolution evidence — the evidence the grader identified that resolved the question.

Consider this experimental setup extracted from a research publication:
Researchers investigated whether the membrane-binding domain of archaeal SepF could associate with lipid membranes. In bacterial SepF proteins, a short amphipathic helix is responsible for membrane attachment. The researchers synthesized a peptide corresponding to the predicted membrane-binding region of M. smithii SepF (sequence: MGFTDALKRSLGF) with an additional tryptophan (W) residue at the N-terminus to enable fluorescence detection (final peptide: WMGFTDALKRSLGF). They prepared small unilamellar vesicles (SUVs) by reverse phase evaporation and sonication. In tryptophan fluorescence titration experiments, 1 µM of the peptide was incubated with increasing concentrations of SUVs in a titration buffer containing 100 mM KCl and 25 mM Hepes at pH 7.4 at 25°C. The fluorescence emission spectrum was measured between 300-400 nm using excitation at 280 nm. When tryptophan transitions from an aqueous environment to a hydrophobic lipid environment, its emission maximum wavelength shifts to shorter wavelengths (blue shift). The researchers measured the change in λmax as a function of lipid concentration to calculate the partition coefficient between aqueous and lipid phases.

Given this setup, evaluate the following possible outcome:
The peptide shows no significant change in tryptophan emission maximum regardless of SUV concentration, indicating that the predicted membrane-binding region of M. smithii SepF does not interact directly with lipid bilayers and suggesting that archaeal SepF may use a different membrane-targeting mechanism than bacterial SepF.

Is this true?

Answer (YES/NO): NO